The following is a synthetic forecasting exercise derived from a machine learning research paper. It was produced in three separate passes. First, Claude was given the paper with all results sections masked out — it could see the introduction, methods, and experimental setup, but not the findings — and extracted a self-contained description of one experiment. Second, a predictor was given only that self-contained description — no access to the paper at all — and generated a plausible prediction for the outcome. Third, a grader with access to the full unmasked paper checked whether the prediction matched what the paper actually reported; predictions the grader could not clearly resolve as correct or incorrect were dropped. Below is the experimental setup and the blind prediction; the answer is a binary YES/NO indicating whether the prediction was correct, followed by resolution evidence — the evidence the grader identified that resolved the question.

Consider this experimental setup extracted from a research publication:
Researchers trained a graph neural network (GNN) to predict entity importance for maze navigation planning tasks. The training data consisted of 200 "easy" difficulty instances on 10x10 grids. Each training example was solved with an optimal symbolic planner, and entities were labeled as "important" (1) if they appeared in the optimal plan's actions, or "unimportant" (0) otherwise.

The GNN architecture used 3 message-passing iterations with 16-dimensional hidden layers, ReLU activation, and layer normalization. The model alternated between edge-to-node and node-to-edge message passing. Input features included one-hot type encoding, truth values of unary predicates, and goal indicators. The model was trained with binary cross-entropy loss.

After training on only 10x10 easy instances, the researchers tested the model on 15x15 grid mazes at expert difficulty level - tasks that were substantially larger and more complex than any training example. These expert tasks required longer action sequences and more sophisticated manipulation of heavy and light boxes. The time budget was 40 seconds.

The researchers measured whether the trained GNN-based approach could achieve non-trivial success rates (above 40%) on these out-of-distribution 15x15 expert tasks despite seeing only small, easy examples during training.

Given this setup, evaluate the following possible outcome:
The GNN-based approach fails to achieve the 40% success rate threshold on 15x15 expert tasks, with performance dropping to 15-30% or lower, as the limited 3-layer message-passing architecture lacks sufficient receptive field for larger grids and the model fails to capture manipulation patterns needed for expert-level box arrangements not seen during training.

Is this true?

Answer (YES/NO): NO